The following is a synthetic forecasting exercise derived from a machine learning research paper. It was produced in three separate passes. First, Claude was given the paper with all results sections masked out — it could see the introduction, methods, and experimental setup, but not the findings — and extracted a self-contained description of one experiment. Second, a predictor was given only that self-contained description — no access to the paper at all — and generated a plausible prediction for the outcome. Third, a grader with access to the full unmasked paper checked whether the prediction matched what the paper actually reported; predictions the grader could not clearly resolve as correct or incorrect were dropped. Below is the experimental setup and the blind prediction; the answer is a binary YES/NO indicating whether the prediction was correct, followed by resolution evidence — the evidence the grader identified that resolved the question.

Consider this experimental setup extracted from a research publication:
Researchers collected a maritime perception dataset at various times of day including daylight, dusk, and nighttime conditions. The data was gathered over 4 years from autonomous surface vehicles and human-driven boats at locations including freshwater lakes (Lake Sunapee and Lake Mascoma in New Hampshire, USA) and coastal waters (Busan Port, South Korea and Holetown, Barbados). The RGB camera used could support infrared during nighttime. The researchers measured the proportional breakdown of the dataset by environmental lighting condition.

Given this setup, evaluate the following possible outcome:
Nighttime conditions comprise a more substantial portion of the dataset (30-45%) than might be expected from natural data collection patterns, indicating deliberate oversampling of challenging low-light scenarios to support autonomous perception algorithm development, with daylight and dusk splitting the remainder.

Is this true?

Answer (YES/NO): NO